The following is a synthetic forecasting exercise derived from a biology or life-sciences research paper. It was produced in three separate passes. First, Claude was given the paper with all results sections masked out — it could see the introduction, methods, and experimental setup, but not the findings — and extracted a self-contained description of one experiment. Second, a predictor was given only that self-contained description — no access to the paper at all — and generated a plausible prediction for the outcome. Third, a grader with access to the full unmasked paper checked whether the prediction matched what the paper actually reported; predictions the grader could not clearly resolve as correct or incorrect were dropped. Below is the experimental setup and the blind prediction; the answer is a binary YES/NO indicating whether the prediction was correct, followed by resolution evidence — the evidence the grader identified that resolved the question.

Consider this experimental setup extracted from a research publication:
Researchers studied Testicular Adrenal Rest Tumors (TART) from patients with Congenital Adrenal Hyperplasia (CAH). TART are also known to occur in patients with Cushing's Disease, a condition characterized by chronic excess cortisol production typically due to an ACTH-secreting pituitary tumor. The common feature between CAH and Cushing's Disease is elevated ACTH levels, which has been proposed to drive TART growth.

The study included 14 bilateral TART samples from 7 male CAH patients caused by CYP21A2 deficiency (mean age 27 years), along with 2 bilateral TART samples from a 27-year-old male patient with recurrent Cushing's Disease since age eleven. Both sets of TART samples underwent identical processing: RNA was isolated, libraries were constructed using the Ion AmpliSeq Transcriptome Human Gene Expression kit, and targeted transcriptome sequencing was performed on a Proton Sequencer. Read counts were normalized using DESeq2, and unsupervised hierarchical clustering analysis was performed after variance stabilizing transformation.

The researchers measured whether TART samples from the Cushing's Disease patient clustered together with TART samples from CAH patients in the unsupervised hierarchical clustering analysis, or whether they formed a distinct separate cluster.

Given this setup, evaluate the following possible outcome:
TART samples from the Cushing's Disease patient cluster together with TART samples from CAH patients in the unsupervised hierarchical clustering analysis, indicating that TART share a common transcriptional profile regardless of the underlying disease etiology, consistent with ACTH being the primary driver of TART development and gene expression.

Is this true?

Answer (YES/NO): YES